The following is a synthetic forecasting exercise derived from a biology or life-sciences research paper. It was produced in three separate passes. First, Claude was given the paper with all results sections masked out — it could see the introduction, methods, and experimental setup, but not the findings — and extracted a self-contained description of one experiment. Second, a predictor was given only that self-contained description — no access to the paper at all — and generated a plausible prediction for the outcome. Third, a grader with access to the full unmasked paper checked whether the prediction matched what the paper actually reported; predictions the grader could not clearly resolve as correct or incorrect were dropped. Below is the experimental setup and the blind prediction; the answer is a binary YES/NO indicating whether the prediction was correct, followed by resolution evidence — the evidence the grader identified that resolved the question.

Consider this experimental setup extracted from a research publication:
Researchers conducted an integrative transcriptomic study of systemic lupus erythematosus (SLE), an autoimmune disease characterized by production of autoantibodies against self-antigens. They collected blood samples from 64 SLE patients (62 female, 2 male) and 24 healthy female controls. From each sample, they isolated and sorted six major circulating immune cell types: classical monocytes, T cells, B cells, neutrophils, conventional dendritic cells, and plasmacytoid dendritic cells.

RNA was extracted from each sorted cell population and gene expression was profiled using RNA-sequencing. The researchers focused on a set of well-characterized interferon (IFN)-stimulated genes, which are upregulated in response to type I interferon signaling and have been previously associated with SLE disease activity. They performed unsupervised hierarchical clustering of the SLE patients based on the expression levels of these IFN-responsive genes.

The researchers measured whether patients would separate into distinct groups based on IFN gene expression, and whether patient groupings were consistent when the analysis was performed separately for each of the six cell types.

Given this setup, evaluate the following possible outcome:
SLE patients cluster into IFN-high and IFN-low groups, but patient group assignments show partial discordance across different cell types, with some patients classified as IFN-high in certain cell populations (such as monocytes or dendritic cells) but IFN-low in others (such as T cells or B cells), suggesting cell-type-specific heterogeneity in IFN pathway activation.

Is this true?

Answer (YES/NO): NO